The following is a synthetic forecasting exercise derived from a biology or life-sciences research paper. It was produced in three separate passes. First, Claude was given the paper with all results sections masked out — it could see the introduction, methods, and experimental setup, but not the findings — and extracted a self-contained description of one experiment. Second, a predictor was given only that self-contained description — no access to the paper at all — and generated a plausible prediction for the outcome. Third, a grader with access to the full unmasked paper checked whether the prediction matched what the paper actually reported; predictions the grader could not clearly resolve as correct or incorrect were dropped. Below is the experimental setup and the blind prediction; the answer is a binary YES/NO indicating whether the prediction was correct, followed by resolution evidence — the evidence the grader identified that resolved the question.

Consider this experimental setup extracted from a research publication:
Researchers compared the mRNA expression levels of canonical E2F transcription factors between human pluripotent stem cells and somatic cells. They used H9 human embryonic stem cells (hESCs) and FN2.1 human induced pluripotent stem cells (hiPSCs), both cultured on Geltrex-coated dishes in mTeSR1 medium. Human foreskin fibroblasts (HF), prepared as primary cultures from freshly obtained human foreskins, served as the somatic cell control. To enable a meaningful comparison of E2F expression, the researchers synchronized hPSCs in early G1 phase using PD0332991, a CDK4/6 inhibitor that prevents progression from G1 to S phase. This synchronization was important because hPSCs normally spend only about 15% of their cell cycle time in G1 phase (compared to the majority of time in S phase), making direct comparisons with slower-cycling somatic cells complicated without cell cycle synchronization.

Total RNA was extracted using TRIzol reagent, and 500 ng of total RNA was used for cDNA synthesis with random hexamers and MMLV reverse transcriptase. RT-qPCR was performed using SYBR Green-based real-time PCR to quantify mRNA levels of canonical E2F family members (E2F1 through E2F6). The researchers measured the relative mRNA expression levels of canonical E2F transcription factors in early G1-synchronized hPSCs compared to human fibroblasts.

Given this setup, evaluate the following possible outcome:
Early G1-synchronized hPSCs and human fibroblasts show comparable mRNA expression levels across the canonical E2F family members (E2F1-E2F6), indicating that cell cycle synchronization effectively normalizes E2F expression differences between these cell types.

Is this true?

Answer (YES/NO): NO